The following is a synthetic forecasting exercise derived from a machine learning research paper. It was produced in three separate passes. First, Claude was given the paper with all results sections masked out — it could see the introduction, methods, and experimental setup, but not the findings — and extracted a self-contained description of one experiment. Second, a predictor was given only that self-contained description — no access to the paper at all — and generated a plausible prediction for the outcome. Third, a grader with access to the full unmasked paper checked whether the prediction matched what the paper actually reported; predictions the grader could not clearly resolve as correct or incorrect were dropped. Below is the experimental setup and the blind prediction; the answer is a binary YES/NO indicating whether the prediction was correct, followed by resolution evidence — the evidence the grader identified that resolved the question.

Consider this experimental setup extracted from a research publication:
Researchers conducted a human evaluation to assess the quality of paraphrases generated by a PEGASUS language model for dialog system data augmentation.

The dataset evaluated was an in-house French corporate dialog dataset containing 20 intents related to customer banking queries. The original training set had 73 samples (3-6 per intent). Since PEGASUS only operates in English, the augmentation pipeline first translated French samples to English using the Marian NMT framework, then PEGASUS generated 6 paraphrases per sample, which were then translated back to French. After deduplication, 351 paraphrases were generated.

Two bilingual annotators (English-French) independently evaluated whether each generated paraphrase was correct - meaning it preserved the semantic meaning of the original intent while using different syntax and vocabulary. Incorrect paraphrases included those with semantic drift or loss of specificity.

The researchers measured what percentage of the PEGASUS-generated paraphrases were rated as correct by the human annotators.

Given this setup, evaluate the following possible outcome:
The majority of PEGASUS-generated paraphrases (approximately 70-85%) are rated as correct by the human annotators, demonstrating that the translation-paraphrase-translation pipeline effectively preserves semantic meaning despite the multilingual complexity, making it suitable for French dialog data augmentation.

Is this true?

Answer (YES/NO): YES